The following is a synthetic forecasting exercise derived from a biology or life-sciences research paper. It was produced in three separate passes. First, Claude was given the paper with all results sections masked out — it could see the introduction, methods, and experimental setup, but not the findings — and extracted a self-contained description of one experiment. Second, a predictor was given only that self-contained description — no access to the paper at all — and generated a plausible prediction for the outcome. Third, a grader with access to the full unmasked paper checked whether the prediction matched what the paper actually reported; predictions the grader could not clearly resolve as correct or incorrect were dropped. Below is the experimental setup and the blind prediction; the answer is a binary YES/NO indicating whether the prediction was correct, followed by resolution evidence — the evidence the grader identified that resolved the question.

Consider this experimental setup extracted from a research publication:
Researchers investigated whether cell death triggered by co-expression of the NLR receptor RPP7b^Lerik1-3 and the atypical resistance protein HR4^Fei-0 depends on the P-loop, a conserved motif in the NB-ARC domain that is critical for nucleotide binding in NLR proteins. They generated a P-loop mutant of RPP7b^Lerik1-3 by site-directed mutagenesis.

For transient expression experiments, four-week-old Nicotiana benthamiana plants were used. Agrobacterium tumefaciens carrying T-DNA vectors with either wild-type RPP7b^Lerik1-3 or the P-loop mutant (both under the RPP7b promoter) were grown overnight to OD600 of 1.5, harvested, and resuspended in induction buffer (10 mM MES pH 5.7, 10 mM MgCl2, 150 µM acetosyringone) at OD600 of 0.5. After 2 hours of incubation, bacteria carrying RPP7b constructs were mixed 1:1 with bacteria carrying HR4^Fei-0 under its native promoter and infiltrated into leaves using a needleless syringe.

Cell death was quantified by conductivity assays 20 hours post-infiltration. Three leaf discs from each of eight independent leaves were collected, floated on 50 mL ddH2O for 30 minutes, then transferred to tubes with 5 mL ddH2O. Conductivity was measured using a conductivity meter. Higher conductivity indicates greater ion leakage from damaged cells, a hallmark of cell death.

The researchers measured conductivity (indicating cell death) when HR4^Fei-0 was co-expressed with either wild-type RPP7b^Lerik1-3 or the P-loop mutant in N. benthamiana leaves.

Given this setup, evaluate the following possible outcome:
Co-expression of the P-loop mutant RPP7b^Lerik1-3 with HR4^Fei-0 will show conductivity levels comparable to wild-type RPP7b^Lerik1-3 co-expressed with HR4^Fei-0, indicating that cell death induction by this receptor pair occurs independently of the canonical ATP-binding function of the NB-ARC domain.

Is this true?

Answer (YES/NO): NO